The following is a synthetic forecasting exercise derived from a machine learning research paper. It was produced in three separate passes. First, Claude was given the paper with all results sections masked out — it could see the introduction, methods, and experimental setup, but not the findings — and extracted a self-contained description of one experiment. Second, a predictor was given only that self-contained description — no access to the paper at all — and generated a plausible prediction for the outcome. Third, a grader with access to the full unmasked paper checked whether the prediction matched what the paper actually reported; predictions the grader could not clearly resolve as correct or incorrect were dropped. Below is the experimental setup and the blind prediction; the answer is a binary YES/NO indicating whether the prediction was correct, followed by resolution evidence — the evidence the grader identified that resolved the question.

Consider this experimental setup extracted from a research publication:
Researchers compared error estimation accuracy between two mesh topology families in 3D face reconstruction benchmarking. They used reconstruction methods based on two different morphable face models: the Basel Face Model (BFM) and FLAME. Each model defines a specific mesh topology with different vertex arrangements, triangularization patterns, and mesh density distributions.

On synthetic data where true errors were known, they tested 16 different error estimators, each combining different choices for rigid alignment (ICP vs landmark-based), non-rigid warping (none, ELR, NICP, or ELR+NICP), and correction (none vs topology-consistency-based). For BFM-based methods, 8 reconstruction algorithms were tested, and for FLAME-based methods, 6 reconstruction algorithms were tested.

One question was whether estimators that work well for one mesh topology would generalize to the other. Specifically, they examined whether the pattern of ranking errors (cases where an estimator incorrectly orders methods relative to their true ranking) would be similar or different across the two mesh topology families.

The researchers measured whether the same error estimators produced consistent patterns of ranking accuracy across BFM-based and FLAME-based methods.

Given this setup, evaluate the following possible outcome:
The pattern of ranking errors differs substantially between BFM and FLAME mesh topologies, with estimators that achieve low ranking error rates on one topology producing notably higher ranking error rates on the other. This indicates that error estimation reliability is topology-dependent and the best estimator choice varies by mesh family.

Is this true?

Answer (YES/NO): NO